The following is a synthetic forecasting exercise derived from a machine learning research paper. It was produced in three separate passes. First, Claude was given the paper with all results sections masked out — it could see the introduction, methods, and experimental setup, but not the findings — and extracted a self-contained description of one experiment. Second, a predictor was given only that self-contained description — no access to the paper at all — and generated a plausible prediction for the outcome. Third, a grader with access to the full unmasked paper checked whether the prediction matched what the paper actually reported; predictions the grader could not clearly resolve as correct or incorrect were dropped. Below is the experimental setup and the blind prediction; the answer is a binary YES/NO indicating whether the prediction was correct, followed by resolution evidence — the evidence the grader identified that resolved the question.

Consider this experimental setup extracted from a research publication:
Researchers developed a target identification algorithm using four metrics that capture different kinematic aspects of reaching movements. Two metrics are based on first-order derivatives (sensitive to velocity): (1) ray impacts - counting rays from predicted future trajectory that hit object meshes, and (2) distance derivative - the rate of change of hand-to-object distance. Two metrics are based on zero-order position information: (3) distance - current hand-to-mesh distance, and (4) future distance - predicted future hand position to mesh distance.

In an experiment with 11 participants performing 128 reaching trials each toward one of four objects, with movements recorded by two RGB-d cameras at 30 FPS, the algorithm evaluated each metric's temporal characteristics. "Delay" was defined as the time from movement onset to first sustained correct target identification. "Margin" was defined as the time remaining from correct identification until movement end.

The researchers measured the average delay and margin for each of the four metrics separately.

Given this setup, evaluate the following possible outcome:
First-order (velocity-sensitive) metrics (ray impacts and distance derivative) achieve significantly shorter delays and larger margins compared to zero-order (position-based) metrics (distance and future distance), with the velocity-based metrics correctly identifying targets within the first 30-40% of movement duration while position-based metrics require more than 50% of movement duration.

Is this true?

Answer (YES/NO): NO